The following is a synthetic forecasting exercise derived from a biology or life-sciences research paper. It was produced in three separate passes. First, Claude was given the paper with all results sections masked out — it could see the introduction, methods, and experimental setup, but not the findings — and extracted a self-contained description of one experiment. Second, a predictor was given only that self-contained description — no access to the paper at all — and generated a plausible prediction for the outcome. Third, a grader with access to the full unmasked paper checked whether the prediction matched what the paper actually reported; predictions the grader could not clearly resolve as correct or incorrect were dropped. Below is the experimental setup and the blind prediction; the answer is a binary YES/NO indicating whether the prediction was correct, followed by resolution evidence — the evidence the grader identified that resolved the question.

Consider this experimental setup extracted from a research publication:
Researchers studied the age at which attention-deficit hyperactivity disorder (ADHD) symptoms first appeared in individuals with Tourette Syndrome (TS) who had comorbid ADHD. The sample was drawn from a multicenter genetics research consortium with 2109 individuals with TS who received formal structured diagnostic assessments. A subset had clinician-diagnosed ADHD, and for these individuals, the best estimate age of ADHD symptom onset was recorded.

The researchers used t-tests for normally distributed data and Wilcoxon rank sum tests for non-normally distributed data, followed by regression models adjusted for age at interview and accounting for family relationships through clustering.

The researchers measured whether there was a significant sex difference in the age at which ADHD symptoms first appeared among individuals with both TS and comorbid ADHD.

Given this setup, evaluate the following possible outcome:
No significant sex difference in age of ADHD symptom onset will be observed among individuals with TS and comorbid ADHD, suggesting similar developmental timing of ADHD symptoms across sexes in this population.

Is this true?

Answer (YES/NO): YES